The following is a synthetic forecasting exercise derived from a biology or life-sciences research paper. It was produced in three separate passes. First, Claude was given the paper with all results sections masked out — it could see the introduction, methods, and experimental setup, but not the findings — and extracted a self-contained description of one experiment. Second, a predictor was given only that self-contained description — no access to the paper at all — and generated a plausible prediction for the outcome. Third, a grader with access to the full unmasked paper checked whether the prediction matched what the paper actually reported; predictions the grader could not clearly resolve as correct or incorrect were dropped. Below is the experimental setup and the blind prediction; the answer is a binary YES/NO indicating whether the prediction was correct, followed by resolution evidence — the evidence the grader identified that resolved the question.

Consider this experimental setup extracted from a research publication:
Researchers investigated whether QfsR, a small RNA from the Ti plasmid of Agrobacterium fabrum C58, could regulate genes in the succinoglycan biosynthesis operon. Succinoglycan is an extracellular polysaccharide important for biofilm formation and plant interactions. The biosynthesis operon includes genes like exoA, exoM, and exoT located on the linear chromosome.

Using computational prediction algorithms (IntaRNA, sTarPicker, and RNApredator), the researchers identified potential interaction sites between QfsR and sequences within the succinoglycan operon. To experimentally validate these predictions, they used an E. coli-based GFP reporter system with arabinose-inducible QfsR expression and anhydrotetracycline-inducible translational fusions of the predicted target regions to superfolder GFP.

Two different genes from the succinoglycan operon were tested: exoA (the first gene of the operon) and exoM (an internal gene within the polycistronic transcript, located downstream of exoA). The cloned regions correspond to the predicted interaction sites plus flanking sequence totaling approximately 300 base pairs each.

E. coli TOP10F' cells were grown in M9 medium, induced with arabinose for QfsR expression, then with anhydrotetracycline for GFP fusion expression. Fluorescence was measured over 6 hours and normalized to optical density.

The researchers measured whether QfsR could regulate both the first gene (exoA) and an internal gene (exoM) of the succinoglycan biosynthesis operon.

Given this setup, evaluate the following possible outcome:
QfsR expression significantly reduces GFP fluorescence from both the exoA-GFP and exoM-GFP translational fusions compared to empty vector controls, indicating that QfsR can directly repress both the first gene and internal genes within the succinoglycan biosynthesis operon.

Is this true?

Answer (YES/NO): NO